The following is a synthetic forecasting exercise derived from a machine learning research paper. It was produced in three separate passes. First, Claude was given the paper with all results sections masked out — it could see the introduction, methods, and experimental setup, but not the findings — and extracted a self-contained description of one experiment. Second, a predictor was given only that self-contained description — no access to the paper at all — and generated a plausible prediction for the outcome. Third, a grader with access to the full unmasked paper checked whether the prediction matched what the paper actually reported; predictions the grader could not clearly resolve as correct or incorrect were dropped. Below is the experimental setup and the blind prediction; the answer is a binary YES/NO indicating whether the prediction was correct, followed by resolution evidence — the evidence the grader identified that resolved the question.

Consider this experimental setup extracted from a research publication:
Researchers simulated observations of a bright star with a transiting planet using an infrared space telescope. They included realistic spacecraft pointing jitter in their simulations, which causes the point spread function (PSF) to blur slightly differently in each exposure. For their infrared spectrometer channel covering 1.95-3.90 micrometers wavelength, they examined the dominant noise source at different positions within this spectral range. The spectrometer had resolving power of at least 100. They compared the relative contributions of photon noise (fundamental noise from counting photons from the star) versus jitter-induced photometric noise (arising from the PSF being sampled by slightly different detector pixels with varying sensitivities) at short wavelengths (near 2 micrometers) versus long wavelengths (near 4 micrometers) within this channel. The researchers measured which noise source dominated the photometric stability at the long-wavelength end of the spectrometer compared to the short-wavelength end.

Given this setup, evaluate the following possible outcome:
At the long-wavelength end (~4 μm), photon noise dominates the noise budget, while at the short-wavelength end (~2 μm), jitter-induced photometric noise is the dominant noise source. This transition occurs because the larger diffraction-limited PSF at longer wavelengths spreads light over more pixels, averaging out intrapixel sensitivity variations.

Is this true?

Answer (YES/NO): NO